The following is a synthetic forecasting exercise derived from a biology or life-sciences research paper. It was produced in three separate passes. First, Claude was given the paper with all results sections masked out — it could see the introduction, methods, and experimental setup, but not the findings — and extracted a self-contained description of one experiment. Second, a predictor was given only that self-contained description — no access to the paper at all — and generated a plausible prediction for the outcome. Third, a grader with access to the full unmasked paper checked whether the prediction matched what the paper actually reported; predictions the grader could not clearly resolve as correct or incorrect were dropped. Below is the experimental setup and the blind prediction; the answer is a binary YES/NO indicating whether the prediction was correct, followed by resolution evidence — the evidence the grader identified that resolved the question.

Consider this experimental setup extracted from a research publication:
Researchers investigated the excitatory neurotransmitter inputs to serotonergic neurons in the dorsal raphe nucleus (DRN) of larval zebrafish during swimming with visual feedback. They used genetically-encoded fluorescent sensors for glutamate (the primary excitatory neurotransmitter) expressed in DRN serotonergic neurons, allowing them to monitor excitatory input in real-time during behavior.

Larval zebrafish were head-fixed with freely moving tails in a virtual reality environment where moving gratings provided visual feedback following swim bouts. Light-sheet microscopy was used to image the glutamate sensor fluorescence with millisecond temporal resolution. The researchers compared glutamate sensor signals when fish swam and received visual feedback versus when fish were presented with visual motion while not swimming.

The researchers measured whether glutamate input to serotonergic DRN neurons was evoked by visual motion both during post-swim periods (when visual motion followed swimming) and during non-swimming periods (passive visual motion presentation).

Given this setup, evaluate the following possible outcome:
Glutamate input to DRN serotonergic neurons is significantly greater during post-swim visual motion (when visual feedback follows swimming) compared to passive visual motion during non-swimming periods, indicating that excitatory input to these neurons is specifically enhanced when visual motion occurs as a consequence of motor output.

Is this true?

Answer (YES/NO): NO